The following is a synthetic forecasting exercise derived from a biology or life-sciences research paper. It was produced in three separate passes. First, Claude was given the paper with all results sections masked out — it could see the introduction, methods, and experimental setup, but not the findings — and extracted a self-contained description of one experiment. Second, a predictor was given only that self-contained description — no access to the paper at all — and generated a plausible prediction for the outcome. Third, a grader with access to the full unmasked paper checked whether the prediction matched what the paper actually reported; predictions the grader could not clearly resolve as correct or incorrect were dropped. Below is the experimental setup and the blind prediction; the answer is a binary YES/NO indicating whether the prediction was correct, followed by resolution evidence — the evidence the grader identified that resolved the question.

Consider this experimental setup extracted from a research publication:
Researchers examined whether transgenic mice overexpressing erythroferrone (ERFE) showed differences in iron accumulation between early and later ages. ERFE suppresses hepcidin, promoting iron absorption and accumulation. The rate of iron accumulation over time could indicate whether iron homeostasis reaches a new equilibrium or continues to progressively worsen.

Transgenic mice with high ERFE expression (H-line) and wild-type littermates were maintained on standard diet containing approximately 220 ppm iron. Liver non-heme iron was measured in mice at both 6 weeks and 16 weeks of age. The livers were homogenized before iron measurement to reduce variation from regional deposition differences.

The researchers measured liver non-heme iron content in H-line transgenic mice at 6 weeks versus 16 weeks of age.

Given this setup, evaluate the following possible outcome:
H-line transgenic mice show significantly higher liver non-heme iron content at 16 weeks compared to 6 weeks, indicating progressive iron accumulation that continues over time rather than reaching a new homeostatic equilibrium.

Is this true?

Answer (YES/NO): NO